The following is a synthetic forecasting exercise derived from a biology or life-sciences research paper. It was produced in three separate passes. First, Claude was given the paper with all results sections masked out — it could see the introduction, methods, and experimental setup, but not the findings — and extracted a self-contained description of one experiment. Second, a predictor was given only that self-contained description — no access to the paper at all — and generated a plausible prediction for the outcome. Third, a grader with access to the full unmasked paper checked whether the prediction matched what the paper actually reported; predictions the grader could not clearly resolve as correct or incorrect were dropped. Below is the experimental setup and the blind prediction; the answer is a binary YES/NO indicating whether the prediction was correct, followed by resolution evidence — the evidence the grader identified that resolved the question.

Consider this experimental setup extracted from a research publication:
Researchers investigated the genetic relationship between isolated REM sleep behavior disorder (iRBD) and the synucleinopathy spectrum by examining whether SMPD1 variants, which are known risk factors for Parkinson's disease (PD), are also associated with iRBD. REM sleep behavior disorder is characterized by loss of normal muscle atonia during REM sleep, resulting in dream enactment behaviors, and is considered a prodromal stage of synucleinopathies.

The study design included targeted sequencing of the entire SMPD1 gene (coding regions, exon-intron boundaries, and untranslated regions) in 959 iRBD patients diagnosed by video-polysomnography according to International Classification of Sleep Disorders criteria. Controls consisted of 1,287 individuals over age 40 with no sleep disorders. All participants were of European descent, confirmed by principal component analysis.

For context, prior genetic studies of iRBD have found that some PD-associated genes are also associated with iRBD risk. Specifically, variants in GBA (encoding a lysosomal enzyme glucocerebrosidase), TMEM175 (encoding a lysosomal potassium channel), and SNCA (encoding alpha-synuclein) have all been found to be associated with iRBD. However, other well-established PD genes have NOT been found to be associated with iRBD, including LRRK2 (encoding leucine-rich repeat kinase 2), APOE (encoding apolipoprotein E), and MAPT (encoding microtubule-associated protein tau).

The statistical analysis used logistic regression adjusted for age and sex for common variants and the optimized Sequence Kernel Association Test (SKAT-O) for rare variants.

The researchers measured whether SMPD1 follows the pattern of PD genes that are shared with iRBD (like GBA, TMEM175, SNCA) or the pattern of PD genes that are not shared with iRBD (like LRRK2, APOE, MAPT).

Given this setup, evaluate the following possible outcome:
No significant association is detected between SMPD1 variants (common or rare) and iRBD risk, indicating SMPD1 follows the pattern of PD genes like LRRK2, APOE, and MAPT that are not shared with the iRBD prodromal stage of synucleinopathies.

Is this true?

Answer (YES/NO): YES